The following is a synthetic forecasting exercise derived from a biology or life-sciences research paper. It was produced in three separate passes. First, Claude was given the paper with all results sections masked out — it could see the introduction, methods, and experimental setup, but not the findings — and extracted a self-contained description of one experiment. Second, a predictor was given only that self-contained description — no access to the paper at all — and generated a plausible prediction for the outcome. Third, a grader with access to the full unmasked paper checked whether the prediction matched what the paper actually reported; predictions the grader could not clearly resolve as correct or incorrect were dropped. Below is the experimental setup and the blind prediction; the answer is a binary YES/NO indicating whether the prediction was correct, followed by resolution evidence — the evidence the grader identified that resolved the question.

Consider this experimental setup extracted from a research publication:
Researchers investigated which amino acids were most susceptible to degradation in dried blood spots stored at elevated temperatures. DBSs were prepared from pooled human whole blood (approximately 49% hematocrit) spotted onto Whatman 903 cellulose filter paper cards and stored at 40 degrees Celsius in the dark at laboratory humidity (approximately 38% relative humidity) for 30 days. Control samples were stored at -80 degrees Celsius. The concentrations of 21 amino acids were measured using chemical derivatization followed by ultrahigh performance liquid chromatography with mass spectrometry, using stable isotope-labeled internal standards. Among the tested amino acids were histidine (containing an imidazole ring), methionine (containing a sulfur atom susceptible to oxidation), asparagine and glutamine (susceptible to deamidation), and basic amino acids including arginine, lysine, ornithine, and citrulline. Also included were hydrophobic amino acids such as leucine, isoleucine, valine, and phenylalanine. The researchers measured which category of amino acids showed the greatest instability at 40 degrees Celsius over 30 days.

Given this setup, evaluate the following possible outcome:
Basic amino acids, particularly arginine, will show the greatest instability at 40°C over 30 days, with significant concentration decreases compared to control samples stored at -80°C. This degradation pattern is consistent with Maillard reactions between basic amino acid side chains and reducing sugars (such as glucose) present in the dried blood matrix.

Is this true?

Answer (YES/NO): NO